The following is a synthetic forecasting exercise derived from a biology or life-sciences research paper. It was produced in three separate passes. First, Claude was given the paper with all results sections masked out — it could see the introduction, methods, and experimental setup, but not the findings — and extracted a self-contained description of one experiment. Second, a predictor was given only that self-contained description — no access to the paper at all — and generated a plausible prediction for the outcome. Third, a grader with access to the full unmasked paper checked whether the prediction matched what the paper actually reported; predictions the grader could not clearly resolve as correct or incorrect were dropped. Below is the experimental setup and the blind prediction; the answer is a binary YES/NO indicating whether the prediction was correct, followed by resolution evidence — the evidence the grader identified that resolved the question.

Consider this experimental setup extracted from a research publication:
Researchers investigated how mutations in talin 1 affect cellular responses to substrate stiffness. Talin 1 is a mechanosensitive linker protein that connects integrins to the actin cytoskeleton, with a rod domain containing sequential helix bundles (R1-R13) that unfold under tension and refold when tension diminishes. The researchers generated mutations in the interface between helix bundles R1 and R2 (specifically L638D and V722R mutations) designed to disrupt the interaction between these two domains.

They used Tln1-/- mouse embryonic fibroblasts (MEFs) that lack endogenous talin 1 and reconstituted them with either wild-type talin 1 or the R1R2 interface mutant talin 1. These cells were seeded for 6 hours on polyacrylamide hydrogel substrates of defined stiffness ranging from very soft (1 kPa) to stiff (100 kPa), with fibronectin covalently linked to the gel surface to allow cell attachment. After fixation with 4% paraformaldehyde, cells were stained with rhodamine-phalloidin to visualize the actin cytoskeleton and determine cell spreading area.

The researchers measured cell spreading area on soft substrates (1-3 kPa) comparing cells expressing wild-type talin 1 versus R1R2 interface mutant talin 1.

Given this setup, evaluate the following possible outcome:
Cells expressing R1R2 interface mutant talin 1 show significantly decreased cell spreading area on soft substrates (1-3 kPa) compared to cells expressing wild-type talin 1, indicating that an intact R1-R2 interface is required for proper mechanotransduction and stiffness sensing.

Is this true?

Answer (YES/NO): NO